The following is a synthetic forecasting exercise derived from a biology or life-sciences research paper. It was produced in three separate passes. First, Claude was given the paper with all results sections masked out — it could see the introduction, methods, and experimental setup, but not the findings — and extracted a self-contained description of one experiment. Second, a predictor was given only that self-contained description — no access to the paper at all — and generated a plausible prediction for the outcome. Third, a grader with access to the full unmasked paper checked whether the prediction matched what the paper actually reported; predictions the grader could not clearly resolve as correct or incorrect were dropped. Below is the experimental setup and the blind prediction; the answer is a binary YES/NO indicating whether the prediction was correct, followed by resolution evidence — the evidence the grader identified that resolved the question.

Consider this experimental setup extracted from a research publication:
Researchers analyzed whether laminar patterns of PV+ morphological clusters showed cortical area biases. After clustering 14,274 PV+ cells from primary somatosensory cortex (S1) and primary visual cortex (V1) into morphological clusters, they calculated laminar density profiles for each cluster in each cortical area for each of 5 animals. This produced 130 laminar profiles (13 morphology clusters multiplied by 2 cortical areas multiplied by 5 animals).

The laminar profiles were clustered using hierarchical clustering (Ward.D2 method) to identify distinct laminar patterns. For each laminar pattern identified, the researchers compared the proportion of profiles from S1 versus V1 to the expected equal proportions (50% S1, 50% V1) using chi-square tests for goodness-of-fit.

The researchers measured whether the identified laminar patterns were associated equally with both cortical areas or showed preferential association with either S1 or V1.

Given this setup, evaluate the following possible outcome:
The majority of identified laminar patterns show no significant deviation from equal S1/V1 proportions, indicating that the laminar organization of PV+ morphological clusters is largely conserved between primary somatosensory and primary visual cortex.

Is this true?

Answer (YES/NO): YES